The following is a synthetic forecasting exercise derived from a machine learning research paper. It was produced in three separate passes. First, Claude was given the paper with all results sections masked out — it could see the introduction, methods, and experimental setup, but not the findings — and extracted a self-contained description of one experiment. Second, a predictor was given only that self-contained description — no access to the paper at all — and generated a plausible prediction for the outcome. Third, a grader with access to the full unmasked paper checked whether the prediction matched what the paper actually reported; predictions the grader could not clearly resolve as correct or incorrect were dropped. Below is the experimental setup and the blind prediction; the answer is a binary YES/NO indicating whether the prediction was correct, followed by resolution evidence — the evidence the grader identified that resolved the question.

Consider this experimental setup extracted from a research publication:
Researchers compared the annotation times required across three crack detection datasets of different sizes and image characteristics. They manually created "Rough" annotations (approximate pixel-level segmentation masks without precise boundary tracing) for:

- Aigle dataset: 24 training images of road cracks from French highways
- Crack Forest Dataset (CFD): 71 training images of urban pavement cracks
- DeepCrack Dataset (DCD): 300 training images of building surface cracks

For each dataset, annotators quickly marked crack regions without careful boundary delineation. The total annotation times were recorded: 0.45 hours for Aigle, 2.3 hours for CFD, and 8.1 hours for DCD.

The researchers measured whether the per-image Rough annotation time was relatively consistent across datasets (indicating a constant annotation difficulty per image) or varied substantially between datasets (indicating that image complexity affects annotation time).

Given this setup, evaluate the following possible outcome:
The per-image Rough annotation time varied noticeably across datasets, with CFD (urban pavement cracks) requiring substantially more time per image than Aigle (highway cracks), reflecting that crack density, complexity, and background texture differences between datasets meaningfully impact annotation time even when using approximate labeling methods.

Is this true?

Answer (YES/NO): YES